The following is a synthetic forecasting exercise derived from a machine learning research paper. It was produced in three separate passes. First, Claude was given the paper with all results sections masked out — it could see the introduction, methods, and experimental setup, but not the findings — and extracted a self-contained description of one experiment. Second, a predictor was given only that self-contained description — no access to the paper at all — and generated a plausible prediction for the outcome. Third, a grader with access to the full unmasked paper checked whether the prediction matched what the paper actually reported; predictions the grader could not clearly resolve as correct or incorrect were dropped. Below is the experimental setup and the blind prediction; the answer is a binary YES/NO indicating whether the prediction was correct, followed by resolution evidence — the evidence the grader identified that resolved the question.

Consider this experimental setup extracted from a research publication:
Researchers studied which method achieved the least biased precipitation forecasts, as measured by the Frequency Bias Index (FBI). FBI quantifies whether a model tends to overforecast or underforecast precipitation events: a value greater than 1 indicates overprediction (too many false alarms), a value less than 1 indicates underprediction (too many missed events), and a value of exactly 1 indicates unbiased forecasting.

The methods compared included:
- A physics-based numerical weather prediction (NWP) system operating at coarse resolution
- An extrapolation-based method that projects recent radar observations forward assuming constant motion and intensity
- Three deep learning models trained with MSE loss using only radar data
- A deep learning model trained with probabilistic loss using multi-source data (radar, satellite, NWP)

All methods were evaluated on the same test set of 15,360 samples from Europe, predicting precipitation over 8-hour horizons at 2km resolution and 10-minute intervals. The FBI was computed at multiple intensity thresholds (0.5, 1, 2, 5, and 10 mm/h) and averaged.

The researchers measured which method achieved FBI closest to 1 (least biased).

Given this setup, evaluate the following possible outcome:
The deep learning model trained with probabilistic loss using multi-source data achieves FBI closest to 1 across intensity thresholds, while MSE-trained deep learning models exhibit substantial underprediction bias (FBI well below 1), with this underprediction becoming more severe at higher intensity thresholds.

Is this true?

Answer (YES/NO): NO